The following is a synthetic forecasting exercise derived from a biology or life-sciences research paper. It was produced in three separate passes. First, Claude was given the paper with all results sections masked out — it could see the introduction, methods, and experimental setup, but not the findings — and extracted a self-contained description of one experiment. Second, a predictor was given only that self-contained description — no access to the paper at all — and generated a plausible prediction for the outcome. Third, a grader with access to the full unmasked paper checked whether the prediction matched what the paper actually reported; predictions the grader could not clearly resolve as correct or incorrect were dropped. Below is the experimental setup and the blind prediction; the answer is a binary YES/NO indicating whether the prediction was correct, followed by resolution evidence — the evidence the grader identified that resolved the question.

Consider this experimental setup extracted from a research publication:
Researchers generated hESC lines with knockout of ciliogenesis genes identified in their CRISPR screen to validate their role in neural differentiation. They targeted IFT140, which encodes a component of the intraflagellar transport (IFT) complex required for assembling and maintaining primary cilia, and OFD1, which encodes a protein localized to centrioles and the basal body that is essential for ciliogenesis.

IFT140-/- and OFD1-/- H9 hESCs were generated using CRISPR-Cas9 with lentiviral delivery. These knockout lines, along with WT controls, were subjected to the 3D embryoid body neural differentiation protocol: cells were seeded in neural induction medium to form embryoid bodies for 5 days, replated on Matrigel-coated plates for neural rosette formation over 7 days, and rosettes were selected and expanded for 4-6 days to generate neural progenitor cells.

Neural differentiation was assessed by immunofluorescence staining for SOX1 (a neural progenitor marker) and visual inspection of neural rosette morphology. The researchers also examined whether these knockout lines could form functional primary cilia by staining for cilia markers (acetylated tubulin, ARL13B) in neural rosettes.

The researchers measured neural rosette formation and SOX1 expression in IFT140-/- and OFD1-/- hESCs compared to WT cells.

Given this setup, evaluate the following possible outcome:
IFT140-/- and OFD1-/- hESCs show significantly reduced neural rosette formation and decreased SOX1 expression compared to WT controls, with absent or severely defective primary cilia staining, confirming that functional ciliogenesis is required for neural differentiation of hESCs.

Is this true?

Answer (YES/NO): YES